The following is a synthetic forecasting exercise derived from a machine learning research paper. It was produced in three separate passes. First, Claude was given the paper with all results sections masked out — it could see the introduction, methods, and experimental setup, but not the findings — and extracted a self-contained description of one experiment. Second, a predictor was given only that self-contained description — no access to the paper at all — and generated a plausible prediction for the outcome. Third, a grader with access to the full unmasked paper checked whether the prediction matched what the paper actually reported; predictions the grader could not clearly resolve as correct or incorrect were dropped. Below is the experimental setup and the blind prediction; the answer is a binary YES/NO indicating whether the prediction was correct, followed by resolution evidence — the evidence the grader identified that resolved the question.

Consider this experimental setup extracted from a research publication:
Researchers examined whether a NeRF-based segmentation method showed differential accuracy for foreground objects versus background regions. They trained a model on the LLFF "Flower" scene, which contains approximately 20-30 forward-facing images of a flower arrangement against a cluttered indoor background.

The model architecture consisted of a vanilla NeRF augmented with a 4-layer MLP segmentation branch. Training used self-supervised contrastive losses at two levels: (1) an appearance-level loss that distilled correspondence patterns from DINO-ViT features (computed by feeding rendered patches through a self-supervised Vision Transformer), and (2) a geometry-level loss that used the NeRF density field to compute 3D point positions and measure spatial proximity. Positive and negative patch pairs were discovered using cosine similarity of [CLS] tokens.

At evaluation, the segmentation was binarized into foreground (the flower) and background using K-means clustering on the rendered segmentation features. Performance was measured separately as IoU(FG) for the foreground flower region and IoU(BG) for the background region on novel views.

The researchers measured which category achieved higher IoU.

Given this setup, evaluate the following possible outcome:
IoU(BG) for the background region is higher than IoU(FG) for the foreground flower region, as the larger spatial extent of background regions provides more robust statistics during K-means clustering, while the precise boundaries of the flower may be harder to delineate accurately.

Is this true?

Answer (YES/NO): YES